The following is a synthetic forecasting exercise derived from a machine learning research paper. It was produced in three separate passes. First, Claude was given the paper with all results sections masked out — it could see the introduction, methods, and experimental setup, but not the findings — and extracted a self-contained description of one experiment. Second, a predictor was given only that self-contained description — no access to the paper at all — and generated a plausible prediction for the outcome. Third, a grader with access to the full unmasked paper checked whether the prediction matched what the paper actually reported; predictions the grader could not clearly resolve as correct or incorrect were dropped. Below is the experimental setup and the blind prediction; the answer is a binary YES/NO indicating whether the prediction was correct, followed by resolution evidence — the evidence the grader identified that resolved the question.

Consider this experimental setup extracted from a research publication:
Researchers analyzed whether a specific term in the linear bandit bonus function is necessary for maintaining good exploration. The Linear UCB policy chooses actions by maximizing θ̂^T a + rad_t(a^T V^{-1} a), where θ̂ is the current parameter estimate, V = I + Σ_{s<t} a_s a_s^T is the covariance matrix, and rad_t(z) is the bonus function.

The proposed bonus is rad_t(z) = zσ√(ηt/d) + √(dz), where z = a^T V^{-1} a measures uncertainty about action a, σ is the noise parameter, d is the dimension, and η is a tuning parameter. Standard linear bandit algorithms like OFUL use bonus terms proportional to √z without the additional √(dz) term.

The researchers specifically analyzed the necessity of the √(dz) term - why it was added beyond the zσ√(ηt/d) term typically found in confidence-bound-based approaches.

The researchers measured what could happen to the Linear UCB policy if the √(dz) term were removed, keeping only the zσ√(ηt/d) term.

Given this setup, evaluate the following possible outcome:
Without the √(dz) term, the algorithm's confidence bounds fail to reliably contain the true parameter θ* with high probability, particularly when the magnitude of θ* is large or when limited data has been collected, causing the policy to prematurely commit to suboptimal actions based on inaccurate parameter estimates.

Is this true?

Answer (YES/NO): NO